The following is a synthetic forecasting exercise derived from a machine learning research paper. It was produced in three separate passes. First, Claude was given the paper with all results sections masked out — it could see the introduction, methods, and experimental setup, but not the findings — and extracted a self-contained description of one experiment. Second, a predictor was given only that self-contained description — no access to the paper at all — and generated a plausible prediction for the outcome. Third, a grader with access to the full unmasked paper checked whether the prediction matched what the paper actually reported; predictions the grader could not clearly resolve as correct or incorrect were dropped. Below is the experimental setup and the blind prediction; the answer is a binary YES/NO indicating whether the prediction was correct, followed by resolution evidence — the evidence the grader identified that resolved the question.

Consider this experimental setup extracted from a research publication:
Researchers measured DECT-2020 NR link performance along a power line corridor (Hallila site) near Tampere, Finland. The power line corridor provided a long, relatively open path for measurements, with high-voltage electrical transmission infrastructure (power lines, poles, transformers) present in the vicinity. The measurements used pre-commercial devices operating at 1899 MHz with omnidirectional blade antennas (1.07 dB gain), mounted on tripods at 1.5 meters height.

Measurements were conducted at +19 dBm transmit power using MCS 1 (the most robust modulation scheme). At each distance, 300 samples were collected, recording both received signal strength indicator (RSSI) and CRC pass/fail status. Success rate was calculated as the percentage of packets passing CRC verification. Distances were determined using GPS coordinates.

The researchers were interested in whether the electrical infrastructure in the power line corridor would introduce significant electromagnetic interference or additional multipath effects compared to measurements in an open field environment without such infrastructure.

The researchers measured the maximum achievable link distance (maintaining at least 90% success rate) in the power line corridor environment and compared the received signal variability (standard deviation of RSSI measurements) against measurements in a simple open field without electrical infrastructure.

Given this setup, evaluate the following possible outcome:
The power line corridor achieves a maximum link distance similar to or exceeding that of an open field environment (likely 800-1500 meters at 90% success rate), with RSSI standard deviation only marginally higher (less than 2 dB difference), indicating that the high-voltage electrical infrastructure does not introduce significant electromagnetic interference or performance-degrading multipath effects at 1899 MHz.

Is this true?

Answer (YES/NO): NO